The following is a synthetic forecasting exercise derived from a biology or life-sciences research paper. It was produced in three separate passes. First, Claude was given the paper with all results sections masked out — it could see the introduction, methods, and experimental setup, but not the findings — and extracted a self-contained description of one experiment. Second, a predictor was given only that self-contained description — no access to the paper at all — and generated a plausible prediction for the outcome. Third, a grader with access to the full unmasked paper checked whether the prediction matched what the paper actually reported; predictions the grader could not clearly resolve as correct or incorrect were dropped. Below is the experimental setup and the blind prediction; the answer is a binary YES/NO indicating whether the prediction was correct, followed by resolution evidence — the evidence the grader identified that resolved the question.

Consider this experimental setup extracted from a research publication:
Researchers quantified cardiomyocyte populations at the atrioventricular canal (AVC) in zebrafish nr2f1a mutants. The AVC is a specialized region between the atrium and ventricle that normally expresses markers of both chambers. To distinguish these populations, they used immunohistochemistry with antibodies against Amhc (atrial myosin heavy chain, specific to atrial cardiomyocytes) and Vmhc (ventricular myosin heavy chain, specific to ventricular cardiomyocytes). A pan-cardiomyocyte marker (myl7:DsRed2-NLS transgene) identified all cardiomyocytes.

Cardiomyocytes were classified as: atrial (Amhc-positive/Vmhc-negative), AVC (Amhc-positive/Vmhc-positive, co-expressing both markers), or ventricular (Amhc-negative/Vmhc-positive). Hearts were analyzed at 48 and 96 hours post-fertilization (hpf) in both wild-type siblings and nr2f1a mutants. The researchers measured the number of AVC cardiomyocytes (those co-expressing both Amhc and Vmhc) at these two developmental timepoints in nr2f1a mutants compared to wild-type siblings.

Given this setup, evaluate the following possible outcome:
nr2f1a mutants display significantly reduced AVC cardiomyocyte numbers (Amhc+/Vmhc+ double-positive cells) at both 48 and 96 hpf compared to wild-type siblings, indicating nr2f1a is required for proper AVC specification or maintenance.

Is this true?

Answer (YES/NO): NO